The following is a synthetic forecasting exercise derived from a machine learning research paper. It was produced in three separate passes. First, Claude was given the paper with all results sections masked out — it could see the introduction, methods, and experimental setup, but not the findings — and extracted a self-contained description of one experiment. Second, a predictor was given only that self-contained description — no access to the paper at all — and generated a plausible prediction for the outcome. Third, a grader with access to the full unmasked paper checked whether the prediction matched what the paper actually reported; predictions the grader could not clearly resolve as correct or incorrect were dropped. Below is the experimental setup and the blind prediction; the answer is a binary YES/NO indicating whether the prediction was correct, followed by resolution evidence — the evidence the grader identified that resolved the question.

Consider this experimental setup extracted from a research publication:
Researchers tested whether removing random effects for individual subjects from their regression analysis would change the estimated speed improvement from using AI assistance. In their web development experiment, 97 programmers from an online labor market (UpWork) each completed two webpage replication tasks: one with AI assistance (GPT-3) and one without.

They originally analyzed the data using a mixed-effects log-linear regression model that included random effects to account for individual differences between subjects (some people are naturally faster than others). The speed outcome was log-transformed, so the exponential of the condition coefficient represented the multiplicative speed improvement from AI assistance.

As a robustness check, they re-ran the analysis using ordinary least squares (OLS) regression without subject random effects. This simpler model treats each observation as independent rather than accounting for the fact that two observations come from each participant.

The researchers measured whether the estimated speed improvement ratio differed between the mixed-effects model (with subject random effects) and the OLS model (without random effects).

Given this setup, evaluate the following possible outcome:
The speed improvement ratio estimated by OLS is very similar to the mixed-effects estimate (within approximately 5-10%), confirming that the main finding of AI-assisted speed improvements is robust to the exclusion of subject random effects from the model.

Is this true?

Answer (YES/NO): YES